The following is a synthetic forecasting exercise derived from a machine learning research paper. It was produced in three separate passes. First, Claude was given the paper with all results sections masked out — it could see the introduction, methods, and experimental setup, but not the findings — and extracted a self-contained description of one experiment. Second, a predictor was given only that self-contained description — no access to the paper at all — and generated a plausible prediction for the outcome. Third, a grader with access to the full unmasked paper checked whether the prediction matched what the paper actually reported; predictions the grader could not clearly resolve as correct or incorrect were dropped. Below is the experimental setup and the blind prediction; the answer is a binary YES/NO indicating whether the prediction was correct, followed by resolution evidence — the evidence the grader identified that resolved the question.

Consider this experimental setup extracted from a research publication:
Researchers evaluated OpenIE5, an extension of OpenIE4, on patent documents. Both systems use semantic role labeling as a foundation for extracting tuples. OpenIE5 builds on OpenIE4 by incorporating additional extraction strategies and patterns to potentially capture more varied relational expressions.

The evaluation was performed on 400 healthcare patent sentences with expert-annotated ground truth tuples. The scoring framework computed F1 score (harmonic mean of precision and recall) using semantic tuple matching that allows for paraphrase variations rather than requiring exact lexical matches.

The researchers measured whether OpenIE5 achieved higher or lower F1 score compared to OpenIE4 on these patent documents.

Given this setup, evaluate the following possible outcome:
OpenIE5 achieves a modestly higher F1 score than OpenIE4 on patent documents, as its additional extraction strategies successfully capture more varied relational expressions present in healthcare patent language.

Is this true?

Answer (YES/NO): NO